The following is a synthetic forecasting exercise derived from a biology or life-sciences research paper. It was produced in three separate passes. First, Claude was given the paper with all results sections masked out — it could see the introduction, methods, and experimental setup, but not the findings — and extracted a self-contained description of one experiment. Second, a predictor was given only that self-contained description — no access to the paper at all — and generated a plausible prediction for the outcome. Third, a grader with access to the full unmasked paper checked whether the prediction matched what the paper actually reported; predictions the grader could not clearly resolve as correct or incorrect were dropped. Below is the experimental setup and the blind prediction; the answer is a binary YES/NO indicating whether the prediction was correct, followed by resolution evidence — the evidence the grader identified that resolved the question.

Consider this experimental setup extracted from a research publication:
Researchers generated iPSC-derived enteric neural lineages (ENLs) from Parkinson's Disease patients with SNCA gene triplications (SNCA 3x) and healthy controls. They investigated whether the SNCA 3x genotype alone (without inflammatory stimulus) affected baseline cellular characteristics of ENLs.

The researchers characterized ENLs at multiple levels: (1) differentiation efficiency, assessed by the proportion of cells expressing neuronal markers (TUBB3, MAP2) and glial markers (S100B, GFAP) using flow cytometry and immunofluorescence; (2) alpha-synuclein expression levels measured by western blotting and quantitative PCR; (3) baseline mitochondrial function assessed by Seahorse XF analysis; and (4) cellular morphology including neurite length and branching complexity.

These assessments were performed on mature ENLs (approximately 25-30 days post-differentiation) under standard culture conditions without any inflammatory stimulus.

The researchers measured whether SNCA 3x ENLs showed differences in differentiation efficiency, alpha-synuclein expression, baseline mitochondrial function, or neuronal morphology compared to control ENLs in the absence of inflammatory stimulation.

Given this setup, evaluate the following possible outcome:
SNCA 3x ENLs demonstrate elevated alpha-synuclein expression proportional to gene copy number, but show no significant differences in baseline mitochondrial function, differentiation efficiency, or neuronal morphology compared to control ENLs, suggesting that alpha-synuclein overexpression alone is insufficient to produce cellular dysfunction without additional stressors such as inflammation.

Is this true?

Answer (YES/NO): NO